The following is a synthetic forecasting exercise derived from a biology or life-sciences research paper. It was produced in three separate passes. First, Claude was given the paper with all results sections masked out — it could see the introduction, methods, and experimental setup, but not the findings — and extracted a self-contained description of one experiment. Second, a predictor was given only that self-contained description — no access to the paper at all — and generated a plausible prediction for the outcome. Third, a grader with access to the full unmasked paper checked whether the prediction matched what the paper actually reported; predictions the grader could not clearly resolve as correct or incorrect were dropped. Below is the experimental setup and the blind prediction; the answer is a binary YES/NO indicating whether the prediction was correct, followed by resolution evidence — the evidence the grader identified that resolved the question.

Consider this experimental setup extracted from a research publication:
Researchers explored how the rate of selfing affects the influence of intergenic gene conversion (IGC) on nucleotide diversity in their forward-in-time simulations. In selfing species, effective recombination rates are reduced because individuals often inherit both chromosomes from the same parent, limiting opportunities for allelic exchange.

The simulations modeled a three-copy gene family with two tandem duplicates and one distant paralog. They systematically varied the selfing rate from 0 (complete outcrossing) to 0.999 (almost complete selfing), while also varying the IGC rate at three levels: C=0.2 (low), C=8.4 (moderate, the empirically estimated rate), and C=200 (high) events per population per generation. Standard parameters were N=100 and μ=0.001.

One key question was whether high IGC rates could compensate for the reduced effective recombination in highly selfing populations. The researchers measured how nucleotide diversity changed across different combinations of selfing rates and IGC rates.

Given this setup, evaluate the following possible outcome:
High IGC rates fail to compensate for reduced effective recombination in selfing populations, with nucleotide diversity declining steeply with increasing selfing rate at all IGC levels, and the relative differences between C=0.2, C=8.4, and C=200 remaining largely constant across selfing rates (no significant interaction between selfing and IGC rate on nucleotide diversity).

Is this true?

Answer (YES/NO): NO